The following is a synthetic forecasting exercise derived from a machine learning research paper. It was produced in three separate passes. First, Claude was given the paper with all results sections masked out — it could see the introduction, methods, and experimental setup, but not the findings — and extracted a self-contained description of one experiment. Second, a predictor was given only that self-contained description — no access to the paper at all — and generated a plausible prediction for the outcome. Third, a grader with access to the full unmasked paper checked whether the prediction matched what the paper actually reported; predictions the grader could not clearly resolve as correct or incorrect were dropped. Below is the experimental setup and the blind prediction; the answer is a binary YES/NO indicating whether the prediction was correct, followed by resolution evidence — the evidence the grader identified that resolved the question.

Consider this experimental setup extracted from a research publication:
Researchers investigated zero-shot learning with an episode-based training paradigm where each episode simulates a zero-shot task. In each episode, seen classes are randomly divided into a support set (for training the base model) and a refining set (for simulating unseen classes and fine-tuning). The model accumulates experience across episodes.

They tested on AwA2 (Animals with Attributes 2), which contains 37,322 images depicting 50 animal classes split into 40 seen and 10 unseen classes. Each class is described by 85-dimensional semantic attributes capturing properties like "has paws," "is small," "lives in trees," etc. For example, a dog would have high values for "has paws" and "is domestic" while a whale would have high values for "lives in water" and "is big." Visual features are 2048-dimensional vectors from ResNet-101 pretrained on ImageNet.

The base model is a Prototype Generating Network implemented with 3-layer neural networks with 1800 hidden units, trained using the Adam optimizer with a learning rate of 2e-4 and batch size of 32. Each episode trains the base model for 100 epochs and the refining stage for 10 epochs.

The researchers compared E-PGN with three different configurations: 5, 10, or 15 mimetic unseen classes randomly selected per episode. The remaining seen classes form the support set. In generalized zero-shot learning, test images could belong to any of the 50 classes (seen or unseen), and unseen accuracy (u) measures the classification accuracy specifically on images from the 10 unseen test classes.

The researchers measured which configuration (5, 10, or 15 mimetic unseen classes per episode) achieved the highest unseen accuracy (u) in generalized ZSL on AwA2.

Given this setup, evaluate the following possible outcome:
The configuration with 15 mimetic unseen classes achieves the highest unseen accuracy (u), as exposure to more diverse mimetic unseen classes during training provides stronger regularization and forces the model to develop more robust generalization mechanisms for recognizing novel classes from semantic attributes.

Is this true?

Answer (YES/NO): NO